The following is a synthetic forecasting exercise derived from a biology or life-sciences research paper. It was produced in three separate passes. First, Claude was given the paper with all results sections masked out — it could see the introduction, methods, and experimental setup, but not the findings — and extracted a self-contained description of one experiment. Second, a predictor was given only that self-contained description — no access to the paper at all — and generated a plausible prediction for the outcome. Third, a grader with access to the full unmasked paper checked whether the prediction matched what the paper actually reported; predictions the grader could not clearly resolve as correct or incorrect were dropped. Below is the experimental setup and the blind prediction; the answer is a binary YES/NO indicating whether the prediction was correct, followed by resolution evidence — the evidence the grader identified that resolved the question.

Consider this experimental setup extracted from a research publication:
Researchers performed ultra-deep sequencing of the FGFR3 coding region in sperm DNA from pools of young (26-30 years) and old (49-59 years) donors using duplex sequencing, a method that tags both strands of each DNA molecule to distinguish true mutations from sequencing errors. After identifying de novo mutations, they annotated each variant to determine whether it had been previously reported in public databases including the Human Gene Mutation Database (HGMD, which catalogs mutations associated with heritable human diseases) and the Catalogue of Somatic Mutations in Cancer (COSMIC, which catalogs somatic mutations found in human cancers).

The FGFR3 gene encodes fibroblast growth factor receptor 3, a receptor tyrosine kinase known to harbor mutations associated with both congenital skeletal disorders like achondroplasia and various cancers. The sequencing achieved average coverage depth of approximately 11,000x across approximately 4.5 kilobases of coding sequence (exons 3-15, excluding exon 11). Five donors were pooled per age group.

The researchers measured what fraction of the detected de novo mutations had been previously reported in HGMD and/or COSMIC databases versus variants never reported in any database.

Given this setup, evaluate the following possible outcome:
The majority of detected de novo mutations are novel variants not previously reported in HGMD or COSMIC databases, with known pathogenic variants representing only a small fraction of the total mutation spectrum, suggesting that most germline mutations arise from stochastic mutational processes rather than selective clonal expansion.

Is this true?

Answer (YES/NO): NO